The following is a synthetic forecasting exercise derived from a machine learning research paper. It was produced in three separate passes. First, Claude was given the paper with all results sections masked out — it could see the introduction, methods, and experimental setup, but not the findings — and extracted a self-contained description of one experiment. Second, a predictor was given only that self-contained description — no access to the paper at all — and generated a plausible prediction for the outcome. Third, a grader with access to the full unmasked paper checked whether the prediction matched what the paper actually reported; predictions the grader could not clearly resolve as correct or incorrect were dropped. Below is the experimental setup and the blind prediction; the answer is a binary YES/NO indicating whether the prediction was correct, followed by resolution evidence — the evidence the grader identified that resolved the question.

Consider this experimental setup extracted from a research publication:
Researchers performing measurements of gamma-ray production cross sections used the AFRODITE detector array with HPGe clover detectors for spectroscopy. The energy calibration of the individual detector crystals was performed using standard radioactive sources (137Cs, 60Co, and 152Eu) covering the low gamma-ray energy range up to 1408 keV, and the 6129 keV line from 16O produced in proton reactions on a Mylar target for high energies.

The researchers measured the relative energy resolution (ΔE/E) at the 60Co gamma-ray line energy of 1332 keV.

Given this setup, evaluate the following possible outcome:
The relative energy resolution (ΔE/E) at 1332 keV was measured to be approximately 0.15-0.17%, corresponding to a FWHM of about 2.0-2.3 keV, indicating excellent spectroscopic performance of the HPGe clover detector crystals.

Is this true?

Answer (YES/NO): NO